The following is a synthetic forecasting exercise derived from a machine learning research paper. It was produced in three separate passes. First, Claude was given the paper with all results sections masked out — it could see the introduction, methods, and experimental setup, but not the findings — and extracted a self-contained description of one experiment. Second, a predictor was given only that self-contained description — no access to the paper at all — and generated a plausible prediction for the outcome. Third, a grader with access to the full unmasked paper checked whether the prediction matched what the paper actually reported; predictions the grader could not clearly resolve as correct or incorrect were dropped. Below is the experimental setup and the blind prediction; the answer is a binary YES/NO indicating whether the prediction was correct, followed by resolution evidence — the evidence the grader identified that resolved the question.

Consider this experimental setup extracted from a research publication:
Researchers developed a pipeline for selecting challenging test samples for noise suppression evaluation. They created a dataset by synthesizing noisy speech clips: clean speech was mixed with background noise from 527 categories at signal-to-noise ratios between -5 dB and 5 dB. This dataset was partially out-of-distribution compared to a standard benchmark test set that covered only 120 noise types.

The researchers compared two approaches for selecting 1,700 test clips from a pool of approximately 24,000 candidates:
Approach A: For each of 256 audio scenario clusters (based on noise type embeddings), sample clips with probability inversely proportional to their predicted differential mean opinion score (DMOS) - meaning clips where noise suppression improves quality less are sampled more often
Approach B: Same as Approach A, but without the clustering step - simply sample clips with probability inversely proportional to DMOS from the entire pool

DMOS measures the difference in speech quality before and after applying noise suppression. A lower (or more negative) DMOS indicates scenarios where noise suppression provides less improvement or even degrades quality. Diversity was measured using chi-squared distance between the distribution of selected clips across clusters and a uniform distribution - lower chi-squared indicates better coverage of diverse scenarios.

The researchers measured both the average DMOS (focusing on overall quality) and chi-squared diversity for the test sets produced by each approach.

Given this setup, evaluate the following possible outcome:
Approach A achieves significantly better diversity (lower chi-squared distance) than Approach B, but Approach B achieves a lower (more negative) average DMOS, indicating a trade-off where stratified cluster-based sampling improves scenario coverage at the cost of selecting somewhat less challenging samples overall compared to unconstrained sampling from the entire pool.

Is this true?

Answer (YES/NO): YES